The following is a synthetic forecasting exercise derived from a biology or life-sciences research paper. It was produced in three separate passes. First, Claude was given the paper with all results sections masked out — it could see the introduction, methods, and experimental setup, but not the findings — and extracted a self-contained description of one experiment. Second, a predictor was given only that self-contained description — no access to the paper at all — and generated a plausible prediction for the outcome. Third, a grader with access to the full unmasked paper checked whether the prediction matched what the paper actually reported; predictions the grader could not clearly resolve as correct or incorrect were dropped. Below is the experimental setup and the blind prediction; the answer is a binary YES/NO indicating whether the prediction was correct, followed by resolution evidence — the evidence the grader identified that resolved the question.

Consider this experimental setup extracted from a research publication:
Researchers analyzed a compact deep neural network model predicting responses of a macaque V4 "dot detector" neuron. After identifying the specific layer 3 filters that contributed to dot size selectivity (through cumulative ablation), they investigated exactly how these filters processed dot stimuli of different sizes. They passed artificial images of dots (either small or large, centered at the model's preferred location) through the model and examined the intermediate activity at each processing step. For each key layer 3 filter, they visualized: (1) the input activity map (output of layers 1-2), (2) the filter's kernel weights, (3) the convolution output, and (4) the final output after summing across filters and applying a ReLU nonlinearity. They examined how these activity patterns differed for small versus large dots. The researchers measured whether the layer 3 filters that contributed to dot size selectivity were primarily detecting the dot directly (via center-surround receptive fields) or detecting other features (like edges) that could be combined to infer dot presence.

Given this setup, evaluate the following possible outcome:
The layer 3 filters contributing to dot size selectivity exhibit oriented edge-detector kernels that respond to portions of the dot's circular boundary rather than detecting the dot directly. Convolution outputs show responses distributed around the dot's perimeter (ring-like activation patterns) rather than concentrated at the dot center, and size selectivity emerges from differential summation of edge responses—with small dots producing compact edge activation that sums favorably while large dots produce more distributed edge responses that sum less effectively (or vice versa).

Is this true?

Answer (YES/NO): YES